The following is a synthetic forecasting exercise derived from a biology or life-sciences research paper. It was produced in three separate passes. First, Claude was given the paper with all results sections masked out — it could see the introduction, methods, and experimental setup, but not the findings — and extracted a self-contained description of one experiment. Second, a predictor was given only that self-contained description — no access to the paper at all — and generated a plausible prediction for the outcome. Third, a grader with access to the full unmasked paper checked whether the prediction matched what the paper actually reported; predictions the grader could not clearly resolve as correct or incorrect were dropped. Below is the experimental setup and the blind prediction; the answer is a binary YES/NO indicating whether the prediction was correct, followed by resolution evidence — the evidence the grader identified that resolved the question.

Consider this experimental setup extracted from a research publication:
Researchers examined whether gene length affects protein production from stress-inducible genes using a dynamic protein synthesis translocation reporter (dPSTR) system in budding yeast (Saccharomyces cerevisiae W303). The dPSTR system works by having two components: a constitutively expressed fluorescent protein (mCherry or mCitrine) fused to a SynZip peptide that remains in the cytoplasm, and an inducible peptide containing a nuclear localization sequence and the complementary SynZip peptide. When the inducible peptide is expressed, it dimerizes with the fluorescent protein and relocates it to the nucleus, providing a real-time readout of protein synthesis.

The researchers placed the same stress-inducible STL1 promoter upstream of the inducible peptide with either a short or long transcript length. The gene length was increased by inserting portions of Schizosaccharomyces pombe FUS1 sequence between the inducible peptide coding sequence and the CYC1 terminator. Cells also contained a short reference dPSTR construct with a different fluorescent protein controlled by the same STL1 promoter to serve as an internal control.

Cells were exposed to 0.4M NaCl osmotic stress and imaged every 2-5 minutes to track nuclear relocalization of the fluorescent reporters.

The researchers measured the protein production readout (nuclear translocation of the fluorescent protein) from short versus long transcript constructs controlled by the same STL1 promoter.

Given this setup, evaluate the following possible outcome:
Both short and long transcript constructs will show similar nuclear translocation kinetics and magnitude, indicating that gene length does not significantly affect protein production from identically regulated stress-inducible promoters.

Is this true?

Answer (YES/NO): NO